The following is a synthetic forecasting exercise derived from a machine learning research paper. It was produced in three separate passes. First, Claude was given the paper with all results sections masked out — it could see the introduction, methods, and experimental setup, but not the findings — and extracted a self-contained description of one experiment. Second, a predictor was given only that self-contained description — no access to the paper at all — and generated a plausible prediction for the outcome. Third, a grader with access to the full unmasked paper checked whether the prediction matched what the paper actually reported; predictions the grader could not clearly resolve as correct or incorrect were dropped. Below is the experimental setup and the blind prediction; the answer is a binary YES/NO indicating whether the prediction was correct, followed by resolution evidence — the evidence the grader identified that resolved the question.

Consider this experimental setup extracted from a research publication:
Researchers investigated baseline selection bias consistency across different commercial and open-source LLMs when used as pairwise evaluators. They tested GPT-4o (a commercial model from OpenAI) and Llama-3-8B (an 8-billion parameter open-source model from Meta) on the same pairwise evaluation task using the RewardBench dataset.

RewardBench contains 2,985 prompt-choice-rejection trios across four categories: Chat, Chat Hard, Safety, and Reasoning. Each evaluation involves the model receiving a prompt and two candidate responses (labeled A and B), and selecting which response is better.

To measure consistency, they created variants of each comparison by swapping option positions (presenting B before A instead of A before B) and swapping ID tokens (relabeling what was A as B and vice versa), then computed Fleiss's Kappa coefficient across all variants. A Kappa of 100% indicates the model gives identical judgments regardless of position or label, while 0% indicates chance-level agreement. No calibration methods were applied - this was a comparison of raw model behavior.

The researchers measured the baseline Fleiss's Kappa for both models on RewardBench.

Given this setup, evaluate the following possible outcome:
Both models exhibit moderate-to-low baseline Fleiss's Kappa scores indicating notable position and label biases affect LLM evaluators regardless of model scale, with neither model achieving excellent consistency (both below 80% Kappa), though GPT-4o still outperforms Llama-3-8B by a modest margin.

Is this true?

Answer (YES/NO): NO